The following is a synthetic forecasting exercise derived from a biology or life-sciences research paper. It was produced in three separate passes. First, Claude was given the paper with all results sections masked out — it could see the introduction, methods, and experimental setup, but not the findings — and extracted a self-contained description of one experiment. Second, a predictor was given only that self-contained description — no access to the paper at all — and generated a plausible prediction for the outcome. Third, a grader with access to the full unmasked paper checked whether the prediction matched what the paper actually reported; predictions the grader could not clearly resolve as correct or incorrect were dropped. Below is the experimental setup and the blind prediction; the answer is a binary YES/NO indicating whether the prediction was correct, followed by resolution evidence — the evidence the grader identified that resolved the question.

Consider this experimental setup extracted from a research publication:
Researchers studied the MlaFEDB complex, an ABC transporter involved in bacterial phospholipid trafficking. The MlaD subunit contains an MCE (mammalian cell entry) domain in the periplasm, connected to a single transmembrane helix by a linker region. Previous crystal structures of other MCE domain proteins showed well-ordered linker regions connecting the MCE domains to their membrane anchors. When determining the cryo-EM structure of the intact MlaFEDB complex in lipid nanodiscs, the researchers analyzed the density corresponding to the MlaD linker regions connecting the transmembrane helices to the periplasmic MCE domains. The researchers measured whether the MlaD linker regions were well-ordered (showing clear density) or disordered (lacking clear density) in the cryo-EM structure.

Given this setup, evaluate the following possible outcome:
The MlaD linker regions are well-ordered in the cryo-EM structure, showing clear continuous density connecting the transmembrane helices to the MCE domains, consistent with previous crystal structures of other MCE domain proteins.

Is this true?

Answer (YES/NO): NO